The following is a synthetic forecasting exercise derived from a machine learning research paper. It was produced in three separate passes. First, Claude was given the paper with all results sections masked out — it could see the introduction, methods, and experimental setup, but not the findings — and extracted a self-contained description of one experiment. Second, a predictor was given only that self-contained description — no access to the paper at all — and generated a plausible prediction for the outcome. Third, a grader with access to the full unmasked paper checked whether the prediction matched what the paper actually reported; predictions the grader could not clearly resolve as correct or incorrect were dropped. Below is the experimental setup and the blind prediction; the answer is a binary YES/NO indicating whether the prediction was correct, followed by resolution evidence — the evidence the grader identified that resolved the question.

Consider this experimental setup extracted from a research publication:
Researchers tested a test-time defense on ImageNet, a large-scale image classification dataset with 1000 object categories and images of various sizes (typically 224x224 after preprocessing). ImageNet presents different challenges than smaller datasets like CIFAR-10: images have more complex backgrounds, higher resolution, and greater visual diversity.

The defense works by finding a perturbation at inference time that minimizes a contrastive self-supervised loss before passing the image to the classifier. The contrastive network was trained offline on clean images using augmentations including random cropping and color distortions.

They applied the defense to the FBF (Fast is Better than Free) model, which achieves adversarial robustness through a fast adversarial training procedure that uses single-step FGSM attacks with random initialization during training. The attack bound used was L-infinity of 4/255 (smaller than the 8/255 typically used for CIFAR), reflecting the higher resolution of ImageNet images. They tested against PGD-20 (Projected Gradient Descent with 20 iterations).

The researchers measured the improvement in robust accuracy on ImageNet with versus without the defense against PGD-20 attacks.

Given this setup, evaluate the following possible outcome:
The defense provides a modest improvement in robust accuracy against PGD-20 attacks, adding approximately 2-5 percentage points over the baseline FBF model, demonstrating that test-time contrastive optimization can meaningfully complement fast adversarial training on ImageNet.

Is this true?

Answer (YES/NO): YES